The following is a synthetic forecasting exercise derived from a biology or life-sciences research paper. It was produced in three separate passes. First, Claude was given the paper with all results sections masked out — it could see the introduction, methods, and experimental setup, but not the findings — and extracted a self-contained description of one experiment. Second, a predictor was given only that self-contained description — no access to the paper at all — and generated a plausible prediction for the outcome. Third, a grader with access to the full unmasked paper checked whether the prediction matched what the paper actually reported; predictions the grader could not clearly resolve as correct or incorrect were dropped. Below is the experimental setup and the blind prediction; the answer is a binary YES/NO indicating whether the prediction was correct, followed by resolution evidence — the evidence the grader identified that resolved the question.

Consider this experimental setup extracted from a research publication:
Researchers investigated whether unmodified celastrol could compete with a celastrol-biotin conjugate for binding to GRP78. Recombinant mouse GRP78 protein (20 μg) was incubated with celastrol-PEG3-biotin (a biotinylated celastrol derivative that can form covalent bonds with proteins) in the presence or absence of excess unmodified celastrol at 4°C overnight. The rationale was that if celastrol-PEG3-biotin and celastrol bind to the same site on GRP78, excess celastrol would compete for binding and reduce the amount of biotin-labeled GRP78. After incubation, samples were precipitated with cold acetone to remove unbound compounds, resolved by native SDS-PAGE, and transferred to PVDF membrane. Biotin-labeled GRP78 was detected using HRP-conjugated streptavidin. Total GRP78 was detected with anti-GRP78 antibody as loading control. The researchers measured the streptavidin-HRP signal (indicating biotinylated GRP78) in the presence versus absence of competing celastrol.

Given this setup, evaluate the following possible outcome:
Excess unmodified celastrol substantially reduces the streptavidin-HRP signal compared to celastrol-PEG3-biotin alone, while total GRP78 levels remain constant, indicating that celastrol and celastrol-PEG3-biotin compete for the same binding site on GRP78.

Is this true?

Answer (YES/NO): YES